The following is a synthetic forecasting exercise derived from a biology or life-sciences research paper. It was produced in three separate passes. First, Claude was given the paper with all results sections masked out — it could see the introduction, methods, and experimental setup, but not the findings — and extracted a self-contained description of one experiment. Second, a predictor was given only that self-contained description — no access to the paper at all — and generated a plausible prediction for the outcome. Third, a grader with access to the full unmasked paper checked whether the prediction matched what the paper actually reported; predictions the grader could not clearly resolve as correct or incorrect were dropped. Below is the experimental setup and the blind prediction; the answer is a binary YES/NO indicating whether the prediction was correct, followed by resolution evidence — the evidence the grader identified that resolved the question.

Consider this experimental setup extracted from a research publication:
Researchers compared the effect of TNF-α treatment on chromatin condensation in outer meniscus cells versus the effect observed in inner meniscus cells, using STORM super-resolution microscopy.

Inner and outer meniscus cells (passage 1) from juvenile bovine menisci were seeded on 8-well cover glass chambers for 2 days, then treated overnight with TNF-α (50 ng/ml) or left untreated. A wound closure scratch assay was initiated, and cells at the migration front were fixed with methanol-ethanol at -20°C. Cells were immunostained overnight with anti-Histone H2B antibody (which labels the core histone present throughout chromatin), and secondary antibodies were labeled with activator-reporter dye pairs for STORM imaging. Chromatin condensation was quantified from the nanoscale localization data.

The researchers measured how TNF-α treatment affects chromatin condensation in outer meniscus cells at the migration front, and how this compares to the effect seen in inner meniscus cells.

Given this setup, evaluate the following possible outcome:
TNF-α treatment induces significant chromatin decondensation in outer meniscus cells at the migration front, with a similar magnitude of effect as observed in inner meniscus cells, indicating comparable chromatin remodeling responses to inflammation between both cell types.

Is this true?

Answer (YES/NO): NO